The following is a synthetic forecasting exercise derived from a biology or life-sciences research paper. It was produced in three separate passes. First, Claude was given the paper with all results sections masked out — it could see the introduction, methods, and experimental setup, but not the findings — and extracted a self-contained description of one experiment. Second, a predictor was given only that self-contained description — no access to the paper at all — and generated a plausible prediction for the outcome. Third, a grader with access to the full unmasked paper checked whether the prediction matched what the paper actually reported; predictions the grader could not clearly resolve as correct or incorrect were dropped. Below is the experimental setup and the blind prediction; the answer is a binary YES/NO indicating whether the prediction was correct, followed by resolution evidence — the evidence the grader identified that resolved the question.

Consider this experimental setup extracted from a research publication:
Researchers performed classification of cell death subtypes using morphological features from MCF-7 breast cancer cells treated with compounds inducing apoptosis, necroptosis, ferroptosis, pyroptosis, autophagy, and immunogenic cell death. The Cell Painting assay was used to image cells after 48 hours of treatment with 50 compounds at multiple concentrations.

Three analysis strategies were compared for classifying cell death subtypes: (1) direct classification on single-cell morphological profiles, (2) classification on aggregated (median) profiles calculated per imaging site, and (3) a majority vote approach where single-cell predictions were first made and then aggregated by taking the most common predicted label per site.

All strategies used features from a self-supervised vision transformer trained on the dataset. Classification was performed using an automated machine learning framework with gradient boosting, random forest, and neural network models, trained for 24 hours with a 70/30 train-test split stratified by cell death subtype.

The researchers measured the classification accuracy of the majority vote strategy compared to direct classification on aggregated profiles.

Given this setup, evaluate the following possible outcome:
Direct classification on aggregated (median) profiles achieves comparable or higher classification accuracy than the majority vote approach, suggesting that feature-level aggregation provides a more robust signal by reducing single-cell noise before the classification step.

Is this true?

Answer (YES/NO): YES